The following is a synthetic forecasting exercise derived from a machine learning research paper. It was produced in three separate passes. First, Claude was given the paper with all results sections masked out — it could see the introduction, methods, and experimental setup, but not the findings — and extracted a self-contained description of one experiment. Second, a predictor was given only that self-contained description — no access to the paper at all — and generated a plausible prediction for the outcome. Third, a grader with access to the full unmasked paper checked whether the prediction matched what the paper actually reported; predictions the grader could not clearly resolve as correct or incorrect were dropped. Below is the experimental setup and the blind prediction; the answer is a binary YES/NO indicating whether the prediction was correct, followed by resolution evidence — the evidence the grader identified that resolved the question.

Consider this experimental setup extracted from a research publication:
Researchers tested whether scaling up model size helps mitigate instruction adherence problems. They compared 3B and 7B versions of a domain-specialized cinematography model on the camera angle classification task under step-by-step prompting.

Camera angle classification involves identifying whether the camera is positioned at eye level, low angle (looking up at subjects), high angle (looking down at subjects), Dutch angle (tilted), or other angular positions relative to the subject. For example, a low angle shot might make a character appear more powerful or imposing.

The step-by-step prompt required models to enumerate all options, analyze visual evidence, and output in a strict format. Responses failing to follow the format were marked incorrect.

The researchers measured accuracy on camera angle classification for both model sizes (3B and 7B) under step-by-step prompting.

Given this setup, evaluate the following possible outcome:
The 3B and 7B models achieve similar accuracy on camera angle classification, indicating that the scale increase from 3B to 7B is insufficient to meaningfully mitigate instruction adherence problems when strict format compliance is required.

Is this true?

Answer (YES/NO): NO